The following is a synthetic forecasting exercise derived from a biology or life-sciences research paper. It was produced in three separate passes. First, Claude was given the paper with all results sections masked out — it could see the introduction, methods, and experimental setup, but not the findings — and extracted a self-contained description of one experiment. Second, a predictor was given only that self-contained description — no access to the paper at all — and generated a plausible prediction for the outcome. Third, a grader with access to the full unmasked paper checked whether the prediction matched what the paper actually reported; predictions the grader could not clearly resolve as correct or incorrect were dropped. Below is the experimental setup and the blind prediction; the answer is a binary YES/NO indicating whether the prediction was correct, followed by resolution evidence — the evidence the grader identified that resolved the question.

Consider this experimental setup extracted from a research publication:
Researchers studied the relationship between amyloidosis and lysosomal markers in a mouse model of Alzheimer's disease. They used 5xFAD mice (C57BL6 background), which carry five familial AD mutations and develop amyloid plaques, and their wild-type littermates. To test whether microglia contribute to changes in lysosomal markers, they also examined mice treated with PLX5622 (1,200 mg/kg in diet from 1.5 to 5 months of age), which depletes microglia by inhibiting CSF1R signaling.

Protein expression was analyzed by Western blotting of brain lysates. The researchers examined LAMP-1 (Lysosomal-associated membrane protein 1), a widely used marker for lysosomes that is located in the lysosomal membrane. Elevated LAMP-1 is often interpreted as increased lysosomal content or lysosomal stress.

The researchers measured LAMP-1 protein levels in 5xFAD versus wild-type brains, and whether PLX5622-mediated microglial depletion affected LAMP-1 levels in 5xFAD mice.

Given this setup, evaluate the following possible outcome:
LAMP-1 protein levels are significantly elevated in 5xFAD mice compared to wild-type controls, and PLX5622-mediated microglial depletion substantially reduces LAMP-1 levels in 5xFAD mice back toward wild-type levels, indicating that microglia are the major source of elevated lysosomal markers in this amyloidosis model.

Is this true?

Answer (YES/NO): NO